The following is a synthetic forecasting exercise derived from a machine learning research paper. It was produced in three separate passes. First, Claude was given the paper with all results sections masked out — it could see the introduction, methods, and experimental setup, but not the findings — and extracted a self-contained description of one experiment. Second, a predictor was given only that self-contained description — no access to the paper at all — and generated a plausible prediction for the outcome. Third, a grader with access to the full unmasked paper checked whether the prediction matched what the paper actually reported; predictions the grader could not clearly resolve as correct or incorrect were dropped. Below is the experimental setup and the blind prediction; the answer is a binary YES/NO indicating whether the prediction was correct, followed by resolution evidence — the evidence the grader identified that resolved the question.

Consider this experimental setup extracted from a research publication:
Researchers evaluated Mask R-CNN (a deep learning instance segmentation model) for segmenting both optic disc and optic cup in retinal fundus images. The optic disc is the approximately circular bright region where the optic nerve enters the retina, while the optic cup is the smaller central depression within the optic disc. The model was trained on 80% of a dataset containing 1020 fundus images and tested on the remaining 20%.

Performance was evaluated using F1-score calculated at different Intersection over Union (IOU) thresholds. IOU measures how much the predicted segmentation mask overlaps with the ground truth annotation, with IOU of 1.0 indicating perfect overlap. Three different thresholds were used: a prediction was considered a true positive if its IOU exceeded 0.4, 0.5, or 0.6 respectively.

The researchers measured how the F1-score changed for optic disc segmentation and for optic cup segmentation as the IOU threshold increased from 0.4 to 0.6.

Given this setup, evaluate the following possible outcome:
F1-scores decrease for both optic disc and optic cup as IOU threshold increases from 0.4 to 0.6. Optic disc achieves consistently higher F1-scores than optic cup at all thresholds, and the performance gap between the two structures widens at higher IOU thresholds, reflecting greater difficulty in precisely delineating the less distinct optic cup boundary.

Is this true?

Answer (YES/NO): NO